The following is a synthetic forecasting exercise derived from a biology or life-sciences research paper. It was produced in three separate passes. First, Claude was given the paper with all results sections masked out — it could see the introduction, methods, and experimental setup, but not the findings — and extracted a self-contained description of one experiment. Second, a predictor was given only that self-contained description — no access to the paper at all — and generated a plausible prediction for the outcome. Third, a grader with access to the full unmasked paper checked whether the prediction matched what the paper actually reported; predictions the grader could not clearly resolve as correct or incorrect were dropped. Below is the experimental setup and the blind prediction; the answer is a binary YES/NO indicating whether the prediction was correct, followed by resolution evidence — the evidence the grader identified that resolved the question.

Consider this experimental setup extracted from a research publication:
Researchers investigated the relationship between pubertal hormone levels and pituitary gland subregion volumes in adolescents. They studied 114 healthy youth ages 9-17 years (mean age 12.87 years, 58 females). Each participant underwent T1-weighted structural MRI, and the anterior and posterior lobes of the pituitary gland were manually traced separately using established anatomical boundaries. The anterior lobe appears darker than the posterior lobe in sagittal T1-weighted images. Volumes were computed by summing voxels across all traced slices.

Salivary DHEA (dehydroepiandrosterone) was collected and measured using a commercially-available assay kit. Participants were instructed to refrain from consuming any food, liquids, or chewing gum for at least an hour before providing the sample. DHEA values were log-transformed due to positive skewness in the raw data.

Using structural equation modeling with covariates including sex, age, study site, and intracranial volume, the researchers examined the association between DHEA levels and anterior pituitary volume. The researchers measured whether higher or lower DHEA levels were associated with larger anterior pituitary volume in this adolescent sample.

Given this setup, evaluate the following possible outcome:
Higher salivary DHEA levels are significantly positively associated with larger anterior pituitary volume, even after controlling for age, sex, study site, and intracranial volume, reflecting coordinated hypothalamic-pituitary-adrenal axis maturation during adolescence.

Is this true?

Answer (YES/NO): YES